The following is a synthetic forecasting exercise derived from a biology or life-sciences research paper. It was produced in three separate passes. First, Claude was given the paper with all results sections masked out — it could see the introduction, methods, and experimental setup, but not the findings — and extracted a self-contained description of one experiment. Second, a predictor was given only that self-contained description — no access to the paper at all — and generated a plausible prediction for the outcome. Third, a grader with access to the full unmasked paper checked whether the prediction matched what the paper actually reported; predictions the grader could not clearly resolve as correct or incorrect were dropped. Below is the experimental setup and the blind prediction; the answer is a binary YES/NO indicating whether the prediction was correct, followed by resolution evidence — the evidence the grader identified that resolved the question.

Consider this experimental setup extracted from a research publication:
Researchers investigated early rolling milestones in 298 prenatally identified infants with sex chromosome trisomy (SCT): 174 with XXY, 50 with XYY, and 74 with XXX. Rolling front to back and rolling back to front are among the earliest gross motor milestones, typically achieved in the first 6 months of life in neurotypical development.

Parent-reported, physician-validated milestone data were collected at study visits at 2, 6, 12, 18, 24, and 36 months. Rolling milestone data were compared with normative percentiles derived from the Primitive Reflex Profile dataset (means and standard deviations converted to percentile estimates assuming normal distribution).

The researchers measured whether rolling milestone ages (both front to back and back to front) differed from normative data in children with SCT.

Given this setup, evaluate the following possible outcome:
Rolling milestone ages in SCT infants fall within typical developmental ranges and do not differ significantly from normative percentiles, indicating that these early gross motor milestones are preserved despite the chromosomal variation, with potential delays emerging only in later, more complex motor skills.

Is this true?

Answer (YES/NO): NO